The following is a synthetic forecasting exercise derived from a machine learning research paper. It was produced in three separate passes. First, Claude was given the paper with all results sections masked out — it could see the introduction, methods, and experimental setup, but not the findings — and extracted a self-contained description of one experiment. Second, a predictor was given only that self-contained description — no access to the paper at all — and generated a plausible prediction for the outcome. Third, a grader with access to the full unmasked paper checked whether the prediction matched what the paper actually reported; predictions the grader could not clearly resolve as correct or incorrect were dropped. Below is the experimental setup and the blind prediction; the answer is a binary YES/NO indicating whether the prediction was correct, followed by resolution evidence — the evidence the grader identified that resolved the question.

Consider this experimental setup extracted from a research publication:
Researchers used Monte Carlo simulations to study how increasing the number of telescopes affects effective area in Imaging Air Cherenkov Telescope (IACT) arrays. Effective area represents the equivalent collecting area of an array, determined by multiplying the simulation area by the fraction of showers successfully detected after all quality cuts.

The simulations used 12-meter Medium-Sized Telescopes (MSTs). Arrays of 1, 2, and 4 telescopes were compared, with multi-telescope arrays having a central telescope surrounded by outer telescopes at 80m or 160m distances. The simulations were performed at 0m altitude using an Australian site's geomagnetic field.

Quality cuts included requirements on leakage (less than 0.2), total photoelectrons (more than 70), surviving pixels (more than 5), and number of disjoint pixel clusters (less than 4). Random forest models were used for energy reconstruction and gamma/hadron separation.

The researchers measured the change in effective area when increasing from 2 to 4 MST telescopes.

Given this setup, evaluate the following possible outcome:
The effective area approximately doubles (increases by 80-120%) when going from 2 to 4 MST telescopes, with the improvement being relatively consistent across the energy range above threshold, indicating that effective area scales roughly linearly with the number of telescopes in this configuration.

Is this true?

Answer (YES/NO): NO